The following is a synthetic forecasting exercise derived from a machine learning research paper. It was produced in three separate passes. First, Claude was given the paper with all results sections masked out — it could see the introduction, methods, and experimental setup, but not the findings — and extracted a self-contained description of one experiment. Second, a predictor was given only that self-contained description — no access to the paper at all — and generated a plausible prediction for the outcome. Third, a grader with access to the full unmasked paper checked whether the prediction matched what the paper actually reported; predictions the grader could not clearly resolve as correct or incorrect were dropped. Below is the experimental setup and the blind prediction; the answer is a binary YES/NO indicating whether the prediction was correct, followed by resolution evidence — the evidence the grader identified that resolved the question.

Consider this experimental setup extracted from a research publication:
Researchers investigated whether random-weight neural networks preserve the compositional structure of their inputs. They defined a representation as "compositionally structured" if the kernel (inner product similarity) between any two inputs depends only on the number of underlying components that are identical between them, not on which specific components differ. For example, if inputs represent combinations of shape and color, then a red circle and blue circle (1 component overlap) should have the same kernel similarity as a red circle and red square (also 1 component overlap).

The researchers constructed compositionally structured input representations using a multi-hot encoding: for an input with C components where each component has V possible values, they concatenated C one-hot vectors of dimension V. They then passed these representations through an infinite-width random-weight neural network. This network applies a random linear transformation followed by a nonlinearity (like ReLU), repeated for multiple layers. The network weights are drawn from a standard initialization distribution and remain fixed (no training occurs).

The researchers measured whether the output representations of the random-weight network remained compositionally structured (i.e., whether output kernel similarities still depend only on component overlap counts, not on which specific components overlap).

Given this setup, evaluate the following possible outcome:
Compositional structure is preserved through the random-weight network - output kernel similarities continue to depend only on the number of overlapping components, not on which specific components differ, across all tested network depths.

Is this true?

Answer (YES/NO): YES